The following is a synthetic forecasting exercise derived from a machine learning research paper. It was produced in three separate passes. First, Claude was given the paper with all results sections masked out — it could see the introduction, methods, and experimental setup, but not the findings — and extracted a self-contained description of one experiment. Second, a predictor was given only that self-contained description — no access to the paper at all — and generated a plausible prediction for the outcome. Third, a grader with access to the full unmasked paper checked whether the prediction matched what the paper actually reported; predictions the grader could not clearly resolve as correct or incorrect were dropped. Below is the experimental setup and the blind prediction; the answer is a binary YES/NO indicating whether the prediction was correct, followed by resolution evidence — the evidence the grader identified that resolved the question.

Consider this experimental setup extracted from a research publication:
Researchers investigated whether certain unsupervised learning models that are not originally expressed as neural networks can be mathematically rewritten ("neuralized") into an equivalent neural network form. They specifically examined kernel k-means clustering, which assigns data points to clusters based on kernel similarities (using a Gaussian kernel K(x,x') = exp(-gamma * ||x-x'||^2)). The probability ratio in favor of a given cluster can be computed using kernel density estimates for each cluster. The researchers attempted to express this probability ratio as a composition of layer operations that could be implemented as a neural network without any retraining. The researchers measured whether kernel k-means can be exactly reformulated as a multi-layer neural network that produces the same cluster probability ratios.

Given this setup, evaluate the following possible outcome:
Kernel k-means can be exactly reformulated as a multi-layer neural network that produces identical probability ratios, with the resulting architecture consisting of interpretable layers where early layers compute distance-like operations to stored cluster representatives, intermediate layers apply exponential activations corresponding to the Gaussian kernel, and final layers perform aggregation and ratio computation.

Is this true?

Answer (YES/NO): NO